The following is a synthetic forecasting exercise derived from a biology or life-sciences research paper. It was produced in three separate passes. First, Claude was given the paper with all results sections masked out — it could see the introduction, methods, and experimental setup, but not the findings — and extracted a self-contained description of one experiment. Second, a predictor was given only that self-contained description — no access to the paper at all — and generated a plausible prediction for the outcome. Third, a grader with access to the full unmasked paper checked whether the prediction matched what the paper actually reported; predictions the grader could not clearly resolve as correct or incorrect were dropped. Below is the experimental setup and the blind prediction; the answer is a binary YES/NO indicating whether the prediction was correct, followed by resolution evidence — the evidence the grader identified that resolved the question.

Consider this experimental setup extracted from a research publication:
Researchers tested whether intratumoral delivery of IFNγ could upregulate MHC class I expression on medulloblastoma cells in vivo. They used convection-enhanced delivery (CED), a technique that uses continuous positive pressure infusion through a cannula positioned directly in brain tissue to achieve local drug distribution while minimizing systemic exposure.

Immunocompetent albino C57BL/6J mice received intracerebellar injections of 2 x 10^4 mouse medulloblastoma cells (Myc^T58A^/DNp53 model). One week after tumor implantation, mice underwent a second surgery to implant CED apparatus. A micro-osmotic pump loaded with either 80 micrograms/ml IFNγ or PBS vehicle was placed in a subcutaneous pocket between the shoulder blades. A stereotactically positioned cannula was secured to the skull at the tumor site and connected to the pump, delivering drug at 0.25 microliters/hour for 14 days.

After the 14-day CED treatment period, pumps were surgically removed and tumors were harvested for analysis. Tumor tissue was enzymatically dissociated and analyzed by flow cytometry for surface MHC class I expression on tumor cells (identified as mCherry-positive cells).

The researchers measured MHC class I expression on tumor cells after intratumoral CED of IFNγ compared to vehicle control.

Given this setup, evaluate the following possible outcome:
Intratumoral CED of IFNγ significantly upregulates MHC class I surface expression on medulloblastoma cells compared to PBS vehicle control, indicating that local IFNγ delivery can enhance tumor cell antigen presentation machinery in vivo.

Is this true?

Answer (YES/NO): YES